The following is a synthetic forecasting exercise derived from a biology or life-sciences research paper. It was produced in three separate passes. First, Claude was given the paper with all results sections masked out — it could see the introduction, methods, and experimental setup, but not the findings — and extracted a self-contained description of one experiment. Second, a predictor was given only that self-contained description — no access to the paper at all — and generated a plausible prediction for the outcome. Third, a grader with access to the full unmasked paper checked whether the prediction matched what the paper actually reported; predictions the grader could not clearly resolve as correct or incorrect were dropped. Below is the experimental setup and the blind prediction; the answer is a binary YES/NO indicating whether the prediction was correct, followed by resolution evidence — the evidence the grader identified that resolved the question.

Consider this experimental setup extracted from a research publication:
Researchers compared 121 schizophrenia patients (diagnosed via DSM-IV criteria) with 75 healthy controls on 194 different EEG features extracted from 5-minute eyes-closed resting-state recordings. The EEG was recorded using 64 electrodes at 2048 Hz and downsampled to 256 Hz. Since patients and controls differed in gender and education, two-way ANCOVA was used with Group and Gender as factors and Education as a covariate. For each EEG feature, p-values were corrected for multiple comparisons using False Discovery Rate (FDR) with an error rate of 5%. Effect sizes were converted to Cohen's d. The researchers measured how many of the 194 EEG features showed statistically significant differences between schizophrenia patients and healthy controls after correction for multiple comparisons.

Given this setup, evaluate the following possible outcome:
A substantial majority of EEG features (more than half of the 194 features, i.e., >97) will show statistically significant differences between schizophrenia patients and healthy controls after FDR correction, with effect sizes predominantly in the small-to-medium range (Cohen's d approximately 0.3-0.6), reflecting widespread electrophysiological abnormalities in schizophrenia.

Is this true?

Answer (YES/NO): NO